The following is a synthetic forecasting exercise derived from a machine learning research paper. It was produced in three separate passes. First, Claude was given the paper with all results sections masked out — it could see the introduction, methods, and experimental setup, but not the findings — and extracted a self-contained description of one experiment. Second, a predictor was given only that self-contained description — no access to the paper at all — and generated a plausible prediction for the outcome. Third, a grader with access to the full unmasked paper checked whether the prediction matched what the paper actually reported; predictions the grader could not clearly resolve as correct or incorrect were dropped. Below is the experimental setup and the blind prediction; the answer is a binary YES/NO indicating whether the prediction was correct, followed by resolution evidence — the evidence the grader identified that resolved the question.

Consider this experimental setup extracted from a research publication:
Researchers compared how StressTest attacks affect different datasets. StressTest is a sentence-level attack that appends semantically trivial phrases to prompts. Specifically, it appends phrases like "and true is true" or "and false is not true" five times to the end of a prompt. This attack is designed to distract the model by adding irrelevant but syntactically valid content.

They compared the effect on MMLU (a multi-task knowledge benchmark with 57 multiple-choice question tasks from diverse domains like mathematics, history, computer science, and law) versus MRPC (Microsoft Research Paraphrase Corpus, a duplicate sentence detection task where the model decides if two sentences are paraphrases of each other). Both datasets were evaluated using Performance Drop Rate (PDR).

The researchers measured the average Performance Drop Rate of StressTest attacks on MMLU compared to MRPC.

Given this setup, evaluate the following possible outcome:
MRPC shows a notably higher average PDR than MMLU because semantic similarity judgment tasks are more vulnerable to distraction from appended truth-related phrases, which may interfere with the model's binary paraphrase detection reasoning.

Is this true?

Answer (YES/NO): YES